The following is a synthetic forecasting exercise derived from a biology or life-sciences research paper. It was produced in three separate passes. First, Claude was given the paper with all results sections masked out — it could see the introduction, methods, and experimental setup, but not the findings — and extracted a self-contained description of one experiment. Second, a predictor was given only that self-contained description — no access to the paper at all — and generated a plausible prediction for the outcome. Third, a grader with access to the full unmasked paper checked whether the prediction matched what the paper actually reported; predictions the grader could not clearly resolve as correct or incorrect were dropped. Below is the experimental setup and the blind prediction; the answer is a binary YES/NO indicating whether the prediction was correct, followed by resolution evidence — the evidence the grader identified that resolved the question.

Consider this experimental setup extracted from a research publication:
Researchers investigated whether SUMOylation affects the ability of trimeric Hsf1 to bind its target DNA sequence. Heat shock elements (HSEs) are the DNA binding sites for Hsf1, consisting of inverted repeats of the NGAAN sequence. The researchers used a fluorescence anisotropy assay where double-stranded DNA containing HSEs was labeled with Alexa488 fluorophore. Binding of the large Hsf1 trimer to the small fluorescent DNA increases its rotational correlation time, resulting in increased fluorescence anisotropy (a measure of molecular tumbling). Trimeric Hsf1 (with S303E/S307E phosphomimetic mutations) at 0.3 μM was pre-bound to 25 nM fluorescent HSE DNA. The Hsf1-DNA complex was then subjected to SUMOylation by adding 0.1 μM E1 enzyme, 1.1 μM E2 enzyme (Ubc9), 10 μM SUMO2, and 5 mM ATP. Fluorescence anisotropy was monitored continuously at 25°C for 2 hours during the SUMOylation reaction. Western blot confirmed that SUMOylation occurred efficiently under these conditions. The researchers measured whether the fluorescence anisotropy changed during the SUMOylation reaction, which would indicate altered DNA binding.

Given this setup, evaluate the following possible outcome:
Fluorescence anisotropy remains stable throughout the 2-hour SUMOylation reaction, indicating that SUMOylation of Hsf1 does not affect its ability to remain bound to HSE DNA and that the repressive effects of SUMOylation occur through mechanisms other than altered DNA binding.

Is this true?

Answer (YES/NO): YES